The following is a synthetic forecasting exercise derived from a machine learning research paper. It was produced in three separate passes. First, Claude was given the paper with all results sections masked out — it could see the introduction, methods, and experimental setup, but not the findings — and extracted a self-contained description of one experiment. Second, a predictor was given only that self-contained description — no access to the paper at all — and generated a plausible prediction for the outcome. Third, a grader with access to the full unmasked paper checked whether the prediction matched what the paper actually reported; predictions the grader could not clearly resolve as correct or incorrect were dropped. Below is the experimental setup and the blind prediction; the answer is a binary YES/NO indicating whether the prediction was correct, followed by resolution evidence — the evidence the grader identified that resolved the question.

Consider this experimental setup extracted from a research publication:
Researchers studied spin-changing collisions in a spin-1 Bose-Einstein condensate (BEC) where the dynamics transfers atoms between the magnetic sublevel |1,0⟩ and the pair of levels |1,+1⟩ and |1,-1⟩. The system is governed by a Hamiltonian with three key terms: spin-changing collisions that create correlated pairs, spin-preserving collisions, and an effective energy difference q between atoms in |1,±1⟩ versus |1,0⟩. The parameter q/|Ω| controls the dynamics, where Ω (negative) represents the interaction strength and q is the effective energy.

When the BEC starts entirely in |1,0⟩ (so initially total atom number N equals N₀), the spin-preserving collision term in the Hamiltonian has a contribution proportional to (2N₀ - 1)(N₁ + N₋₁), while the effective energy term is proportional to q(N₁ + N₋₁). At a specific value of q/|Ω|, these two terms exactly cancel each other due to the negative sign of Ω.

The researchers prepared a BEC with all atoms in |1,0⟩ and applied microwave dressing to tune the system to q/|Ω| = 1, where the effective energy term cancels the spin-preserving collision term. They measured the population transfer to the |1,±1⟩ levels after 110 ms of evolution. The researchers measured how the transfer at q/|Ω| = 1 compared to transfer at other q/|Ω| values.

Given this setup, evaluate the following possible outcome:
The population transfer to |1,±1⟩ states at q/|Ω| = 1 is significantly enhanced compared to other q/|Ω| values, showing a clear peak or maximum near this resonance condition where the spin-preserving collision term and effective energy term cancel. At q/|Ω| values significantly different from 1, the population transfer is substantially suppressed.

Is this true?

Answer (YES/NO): YES